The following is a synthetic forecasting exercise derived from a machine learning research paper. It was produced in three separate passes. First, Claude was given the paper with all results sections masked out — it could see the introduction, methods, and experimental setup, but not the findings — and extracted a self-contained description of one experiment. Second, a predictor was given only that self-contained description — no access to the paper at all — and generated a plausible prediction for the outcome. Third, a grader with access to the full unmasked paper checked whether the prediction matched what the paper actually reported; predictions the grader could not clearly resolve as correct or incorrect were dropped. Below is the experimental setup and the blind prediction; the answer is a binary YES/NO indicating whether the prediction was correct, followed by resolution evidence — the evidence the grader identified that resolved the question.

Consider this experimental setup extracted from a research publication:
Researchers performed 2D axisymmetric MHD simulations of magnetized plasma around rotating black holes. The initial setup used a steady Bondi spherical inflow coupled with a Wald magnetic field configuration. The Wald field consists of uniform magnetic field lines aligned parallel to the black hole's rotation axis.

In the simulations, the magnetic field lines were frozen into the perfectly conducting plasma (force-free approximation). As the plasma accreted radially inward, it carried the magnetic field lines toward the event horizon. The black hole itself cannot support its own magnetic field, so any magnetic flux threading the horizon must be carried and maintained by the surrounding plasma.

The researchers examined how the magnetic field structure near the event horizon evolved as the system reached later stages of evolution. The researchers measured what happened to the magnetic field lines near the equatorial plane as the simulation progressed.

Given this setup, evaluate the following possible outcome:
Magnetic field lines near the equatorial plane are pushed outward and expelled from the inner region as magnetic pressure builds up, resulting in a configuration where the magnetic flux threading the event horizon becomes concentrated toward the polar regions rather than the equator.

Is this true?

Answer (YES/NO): NO